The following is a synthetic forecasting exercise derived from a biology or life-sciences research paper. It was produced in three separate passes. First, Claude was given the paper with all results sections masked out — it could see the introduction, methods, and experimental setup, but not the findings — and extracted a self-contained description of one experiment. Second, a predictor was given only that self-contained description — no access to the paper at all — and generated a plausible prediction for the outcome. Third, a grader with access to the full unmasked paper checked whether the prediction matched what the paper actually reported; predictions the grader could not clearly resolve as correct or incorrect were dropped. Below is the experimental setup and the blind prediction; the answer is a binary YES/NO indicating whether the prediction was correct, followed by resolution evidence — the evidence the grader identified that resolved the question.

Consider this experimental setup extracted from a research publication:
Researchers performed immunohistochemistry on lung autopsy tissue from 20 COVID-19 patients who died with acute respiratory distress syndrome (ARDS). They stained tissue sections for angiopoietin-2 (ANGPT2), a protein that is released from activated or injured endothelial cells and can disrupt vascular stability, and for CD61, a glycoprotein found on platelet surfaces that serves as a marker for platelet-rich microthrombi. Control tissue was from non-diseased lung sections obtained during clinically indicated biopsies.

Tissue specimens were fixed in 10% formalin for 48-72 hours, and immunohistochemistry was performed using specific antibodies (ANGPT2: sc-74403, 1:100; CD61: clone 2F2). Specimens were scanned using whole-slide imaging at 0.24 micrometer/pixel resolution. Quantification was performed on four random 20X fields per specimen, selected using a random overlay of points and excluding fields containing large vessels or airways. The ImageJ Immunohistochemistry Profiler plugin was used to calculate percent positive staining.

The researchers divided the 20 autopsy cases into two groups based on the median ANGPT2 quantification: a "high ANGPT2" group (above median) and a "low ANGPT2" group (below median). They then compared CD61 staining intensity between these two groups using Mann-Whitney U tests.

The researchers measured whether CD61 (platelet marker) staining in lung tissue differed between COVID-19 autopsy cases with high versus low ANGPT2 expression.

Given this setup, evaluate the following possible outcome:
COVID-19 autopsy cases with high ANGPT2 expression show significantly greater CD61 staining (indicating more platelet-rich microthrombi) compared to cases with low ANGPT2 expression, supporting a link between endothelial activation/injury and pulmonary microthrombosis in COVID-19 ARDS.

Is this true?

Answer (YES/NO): YES